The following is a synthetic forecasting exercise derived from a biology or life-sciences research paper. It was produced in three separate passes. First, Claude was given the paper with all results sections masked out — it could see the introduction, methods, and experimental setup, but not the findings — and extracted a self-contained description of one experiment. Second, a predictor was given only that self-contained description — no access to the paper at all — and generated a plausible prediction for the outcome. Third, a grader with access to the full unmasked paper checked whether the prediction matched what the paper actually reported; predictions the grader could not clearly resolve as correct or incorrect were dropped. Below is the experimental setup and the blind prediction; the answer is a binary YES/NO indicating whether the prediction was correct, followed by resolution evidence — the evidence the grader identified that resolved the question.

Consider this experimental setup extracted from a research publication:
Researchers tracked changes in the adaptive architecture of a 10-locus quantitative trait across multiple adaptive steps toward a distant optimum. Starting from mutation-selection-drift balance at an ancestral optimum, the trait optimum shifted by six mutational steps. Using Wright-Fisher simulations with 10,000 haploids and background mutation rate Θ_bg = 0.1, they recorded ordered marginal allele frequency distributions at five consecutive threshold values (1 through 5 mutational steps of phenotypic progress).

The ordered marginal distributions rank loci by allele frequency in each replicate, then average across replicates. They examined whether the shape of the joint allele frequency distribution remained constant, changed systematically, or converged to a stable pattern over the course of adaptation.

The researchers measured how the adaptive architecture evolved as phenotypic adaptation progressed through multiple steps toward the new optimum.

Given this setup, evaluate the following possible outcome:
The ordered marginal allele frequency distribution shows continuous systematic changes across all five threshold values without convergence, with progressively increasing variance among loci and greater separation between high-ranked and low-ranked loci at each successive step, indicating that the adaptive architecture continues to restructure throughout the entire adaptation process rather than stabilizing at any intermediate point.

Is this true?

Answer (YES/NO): NO